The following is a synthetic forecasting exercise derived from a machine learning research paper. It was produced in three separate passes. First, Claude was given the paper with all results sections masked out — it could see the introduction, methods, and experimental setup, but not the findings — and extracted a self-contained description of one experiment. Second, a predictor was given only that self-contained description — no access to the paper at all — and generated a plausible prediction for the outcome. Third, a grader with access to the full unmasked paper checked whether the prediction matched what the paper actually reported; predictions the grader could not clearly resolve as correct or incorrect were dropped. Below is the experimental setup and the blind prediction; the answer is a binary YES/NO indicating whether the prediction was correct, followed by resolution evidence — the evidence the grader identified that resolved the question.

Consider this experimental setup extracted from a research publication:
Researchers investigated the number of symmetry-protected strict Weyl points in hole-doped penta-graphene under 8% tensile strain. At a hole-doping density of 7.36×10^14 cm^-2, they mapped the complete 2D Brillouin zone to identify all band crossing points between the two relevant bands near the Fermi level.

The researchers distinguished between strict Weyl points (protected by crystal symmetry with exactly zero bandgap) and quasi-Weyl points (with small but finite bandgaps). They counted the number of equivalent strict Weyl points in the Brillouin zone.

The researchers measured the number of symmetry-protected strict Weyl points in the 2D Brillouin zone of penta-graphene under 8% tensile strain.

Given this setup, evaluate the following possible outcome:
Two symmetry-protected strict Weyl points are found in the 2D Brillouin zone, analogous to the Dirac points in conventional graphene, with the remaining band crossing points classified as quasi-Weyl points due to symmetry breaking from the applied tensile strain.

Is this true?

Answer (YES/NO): NO